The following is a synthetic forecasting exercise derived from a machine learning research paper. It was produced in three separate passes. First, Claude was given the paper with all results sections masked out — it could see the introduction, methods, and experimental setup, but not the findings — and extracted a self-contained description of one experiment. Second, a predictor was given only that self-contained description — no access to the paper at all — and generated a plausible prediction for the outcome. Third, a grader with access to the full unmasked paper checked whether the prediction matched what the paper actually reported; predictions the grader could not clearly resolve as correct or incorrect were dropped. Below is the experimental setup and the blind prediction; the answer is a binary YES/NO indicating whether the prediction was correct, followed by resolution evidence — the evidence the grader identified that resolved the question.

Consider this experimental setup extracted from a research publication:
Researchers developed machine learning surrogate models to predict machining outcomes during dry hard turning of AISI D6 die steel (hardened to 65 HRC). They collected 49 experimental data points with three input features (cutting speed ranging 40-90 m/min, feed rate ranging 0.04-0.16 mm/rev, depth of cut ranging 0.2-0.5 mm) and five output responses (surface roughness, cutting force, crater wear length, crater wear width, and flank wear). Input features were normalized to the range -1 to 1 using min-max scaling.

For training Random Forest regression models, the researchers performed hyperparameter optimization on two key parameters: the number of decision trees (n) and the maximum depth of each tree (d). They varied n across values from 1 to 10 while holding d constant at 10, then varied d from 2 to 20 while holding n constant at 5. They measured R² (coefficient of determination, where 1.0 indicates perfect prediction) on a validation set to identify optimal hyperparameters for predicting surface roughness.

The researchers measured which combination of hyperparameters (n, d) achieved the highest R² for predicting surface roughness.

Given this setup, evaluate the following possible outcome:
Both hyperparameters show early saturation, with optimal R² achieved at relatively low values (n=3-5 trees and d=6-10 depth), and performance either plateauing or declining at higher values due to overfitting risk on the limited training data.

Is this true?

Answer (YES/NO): YES